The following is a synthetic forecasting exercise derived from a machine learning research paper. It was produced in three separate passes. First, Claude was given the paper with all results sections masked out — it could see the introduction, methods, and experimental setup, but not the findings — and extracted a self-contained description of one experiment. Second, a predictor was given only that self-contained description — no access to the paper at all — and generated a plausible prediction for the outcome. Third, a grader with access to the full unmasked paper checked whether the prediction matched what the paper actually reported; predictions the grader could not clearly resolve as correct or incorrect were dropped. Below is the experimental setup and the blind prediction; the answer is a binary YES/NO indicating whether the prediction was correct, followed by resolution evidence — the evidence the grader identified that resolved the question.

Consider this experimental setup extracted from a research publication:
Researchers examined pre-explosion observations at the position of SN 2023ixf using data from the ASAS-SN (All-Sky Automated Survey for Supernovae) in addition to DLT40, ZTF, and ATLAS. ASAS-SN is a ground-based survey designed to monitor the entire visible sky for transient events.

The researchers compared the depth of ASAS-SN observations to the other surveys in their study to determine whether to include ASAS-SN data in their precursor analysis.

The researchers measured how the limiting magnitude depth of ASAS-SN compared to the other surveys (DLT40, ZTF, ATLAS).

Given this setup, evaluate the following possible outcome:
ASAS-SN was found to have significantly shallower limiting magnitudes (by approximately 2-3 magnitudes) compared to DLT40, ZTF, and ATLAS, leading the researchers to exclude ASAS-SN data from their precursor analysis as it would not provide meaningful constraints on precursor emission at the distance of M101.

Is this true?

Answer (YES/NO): YES